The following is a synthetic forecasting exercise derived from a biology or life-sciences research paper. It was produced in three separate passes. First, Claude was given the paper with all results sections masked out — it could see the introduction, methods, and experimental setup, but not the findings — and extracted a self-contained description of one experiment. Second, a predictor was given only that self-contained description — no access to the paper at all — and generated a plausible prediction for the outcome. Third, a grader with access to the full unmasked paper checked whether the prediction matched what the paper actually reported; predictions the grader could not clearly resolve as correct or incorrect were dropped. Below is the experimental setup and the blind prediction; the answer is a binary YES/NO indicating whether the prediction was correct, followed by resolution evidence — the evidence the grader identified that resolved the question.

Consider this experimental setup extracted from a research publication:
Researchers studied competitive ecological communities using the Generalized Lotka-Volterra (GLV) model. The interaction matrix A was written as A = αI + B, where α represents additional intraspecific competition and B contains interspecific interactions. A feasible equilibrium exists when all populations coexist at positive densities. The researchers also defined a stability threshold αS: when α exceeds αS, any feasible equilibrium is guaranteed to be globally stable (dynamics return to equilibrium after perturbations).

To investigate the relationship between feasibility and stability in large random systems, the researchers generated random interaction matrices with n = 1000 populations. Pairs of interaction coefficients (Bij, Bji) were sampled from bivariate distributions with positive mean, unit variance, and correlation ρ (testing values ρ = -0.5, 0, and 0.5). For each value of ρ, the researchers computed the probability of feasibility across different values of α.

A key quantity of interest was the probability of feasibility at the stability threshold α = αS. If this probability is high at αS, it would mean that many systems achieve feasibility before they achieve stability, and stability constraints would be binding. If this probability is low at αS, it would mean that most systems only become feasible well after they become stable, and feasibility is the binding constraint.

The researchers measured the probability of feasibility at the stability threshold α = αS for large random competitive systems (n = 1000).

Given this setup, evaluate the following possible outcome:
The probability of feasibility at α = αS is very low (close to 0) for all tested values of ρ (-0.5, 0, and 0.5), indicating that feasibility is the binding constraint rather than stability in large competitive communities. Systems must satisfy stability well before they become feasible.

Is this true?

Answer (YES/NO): YES